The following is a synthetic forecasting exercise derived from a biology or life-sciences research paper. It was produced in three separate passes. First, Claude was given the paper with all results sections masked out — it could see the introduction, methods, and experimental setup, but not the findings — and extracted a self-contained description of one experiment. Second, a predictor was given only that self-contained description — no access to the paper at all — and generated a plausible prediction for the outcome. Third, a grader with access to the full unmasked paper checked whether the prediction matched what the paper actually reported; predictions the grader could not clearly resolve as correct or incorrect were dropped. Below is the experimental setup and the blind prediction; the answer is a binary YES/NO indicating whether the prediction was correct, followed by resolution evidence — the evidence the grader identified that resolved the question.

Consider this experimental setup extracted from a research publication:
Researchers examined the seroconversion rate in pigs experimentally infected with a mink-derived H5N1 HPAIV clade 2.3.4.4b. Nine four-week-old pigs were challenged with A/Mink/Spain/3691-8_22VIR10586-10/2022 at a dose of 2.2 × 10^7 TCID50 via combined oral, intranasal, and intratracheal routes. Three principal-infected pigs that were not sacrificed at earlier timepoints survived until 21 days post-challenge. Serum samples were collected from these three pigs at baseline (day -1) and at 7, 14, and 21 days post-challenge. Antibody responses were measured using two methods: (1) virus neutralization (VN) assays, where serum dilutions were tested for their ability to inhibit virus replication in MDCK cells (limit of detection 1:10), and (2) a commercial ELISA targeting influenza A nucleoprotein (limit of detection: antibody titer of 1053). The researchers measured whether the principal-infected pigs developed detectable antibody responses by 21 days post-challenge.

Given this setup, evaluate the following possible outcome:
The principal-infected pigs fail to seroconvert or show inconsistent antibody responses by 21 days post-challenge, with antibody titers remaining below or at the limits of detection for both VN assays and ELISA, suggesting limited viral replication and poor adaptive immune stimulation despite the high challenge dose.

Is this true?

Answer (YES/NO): NO